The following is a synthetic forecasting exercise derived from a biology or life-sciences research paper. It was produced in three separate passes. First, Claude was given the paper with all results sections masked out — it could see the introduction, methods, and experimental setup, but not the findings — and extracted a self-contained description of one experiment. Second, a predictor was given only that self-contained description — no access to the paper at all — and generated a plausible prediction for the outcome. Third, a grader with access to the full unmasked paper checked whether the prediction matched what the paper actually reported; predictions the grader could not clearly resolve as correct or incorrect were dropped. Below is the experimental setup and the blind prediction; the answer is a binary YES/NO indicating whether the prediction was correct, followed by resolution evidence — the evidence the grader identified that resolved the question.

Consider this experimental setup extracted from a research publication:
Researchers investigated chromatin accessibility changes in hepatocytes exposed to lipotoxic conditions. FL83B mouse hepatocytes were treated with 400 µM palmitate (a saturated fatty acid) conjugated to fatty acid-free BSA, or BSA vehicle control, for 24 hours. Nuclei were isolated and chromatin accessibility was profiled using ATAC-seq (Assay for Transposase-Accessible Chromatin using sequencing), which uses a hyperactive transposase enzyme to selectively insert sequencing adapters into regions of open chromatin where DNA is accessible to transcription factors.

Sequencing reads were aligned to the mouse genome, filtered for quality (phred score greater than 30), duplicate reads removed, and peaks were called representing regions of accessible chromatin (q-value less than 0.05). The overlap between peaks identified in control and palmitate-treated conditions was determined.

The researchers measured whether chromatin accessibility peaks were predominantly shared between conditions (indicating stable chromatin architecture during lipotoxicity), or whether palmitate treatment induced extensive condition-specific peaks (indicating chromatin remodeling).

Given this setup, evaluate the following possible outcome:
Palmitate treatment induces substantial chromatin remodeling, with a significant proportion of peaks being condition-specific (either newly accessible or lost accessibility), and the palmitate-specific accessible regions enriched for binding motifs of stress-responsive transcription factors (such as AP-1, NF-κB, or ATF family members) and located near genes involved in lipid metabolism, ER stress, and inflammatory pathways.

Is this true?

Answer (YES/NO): NO